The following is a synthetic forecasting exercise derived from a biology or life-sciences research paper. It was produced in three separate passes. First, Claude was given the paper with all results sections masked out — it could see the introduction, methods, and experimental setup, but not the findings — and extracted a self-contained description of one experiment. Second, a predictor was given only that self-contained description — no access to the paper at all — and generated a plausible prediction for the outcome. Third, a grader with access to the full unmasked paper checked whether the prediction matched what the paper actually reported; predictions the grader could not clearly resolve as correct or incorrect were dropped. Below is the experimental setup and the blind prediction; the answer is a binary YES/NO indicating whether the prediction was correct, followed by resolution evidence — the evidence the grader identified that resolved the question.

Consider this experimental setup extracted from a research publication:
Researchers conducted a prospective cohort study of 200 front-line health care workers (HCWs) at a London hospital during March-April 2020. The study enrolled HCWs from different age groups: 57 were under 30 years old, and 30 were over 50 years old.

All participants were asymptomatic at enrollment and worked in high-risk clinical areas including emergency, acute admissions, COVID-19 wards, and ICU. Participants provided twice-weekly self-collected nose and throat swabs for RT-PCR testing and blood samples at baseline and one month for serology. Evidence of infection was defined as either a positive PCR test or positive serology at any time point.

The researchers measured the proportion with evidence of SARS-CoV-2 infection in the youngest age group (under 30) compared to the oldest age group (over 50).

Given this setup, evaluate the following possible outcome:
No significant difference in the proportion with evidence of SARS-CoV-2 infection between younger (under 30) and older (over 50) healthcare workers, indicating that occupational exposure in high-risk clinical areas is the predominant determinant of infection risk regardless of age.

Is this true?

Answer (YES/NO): NO